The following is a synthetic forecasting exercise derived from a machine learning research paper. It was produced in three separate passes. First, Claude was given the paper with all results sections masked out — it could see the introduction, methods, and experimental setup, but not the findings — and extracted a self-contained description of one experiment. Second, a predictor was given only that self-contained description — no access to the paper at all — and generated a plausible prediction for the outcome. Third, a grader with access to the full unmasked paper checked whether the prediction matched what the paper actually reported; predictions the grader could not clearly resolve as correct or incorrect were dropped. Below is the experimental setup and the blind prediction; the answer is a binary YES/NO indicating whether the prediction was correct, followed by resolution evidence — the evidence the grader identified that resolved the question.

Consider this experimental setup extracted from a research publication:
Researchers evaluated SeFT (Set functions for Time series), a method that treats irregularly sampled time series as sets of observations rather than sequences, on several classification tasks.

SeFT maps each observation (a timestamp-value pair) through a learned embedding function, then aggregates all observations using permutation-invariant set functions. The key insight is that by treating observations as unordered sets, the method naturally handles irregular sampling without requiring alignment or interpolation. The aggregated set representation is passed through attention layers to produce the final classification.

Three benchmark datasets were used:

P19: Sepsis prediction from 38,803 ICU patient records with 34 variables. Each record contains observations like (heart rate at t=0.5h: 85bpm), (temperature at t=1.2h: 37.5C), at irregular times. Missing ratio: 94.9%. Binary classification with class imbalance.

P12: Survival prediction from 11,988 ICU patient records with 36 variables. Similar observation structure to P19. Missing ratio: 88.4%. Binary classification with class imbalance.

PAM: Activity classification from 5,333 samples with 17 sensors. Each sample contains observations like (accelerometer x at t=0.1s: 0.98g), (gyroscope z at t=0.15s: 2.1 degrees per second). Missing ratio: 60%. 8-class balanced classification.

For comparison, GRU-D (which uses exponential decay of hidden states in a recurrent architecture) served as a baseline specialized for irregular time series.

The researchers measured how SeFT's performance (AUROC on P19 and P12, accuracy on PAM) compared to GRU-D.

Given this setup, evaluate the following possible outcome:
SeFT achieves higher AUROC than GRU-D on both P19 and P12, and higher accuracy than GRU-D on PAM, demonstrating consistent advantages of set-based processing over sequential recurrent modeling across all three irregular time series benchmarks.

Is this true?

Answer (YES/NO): NO